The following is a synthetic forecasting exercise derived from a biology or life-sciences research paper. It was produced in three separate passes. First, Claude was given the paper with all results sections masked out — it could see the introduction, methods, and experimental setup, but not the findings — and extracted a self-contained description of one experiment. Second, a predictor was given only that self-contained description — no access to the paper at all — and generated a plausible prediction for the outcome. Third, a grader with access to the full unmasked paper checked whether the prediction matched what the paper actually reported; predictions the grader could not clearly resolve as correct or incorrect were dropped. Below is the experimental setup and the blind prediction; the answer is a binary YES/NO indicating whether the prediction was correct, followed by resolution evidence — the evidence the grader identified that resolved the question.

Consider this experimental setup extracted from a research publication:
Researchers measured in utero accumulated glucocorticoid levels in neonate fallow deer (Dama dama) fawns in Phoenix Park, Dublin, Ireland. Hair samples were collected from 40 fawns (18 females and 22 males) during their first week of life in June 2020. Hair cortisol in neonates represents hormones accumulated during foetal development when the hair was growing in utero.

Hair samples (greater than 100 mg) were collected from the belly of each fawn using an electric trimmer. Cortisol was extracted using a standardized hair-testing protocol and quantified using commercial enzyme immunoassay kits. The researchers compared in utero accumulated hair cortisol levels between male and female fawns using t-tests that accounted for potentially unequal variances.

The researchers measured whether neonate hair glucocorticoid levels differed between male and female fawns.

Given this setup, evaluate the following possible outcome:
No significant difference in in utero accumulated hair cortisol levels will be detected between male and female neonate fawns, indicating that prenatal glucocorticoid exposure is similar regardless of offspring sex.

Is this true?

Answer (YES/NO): YES